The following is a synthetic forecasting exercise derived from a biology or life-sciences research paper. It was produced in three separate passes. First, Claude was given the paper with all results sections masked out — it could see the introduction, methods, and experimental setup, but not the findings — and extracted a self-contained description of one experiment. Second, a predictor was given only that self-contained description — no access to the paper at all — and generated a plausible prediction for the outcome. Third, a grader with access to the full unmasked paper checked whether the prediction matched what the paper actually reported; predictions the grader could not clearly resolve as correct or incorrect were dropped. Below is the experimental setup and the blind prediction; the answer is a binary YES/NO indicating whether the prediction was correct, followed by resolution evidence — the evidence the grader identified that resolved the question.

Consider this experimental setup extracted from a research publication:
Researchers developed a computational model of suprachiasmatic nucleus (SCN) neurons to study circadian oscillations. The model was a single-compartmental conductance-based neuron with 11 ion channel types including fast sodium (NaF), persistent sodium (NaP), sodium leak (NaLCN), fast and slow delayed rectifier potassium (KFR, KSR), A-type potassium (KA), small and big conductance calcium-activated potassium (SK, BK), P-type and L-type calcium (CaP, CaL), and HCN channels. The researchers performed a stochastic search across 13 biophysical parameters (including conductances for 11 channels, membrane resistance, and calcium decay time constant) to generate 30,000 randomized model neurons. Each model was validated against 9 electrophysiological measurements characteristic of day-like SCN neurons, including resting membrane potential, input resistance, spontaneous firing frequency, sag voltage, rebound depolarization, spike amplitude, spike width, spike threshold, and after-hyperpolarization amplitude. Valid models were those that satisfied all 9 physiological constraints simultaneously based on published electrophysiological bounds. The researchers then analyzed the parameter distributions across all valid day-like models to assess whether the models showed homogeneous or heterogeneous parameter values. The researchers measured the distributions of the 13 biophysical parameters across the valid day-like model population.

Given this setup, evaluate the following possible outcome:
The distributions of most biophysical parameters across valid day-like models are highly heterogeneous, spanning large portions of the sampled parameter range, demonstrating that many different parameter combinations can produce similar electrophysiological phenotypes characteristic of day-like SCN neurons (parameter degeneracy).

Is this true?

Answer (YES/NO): YES